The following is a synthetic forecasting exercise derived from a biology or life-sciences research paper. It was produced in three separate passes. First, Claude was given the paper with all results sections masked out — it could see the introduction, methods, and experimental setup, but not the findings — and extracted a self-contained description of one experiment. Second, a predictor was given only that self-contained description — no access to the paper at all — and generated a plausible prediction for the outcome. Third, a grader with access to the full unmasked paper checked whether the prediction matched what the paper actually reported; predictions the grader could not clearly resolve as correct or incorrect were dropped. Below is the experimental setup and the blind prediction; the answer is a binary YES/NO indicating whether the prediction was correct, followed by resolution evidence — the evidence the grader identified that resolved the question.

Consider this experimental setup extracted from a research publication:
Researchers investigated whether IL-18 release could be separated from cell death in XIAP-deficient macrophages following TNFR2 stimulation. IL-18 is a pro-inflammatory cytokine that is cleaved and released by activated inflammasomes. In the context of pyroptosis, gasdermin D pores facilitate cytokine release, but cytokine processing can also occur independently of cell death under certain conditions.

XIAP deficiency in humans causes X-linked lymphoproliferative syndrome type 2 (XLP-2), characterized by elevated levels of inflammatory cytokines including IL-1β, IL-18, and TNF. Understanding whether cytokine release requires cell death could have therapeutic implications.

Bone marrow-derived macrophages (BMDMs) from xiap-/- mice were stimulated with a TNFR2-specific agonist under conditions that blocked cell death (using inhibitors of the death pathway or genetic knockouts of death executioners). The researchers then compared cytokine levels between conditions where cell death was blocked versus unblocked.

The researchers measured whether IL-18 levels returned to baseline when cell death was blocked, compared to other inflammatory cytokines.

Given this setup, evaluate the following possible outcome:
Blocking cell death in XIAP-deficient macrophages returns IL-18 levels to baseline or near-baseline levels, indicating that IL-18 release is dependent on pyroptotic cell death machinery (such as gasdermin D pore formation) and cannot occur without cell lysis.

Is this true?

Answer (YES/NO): NO